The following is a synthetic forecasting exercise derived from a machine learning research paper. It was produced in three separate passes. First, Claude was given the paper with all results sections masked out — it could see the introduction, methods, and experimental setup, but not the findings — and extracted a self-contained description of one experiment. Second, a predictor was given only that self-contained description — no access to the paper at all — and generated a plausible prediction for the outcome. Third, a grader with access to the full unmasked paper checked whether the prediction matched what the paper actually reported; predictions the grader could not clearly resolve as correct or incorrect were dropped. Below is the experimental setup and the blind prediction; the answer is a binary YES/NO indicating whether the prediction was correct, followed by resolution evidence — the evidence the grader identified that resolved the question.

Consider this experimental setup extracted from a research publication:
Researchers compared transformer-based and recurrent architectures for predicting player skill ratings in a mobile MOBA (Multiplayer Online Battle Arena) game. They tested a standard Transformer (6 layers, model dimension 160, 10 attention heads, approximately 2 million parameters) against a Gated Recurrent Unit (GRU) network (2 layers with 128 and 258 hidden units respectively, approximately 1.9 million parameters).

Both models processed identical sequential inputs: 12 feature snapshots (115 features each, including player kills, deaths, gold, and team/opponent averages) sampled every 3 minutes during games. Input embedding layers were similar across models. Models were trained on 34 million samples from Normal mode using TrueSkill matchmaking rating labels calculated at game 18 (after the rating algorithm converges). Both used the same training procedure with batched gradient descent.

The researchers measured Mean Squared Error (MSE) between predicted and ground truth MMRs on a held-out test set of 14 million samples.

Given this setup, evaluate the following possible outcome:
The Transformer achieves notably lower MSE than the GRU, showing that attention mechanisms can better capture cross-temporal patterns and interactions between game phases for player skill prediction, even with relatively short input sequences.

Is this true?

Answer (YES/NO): NO